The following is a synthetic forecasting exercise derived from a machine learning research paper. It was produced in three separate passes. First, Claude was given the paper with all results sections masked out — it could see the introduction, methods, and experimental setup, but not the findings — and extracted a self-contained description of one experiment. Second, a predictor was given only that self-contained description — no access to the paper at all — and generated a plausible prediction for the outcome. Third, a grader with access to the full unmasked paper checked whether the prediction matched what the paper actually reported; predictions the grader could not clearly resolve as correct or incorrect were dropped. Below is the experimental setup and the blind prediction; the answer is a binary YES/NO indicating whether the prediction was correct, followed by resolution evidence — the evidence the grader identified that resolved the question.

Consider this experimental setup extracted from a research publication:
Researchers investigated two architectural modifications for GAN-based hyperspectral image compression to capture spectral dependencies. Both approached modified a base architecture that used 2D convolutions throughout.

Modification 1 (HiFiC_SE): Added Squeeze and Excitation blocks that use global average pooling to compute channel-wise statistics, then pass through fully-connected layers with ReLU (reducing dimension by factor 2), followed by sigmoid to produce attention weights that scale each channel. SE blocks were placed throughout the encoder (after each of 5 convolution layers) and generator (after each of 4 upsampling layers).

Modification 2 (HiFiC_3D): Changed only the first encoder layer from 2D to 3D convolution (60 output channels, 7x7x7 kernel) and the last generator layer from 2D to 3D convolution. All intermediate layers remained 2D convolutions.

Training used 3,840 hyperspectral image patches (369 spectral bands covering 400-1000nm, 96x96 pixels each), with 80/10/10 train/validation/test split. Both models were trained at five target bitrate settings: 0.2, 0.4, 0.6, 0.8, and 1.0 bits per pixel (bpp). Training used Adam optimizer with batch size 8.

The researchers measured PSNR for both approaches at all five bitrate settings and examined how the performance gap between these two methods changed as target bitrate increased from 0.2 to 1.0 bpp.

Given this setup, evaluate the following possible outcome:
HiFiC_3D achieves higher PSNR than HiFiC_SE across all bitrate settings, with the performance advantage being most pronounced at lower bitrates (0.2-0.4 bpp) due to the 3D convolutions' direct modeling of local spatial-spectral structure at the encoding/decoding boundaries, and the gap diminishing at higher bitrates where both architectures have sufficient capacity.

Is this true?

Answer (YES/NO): NO